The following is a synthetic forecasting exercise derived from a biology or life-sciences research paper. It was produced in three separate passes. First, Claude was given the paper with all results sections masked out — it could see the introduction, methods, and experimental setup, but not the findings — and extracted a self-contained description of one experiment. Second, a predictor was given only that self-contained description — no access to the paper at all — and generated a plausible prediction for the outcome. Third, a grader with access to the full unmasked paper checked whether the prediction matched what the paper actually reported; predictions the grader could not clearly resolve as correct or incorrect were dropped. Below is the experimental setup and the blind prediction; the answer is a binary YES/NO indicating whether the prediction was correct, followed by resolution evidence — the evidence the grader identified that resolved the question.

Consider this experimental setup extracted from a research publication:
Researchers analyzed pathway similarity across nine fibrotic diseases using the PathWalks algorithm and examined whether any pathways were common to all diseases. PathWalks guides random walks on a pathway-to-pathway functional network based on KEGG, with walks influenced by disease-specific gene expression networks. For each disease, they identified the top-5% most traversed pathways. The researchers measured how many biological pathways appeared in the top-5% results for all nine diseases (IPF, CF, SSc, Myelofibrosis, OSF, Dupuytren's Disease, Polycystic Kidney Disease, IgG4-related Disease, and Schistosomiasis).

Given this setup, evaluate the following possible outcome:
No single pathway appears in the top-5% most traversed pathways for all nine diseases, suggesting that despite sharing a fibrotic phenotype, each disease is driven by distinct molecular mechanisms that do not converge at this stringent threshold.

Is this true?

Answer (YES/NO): NO